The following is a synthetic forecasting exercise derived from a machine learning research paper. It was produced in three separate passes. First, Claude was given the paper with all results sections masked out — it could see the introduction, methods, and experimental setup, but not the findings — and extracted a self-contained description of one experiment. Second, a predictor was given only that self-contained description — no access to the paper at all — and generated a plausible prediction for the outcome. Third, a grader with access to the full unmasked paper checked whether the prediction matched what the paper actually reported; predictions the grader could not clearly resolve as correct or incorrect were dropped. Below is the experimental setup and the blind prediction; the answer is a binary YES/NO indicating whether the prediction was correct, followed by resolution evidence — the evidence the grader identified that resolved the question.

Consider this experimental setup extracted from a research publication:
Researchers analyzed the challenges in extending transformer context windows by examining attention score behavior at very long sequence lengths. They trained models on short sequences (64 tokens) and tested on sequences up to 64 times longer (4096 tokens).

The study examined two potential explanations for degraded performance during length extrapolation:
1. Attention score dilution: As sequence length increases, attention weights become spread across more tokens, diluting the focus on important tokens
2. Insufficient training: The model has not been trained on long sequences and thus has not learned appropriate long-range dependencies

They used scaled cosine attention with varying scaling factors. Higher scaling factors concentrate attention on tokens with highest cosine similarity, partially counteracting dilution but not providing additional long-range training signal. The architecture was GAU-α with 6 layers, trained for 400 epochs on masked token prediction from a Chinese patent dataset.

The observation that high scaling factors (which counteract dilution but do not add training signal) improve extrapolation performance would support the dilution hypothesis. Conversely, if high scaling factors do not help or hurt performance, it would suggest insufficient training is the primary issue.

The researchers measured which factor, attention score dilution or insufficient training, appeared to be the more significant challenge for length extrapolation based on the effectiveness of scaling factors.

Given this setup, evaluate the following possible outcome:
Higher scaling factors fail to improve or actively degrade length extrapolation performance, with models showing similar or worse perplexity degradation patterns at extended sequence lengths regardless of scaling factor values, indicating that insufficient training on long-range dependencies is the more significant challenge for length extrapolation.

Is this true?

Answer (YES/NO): NO